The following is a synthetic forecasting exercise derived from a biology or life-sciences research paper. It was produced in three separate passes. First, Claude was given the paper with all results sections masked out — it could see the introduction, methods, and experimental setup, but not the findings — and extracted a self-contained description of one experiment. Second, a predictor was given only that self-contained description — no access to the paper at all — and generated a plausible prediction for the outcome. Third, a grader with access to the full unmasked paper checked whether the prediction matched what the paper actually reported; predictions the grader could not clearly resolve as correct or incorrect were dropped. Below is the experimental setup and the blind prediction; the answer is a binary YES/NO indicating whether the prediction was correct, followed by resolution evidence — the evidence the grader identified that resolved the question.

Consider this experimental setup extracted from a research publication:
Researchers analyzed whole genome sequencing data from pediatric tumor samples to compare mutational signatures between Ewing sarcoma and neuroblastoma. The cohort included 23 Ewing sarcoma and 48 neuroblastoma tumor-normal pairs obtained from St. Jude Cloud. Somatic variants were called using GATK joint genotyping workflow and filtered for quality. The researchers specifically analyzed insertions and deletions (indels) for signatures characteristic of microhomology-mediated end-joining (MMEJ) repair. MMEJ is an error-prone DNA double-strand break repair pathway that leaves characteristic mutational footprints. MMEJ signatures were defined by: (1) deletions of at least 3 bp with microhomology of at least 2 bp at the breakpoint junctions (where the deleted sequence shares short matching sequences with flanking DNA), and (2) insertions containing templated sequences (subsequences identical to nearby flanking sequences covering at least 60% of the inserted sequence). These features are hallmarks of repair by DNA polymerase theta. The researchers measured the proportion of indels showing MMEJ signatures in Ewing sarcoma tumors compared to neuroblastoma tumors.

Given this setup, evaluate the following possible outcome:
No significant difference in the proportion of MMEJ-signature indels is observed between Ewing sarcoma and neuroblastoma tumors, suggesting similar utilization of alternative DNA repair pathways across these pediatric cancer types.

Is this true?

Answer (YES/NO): NO